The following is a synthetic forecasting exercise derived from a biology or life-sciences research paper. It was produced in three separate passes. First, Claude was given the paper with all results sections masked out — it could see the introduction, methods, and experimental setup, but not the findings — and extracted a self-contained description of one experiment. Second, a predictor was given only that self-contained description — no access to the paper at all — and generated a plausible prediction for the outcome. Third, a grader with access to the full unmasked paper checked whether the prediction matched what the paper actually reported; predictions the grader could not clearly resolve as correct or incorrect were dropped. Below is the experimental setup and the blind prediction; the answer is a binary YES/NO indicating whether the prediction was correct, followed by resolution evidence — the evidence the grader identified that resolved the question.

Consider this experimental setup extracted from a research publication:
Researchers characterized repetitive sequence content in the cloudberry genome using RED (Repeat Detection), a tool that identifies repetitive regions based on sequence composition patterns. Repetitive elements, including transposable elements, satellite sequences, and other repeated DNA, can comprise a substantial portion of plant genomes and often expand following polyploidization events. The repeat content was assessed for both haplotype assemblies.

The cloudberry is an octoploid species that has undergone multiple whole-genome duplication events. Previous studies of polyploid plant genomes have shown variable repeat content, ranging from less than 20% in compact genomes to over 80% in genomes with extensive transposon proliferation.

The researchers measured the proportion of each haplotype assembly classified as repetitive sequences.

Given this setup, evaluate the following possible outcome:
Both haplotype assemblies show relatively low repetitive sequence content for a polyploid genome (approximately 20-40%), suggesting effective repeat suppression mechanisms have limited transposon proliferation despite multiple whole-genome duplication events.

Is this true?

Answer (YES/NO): NO